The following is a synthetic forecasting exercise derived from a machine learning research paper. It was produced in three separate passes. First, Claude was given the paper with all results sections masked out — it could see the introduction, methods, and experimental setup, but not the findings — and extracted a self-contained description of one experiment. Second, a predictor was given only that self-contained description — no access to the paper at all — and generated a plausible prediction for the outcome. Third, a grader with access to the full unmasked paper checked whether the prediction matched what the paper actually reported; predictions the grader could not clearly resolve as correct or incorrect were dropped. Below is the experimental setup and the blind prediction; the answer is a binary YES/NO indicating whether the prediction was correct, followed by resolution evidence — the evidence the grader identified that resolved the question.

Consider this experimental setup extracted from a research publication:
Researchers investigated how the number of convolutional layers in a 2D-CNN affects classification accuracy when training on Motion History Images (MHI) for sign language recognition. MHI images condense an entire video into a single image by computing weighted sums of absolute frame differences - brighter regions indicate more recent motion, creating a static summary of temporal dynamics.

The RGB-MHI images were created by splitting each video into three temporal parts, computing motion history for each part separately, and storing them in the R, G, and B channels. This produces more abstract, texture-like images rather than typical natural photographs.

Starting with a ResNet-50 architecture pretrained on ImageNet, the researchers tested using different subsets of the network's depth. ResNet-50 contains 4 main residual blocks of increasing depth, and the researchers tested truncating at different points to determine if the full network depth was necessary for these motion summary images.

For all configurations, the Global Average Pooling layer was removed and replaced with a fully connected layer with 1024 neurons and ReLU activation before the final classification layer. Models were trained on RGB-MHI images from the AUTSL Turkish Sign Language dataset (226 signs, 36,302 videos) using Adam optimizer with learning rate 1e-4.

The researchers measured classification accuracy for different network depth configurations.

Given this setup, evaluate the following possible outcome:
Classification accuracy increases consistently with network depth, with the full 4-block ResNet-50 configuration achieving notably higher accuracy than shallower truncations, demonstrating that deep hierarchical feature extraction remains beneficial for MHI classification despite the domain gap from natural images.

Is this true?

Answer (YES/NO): YES